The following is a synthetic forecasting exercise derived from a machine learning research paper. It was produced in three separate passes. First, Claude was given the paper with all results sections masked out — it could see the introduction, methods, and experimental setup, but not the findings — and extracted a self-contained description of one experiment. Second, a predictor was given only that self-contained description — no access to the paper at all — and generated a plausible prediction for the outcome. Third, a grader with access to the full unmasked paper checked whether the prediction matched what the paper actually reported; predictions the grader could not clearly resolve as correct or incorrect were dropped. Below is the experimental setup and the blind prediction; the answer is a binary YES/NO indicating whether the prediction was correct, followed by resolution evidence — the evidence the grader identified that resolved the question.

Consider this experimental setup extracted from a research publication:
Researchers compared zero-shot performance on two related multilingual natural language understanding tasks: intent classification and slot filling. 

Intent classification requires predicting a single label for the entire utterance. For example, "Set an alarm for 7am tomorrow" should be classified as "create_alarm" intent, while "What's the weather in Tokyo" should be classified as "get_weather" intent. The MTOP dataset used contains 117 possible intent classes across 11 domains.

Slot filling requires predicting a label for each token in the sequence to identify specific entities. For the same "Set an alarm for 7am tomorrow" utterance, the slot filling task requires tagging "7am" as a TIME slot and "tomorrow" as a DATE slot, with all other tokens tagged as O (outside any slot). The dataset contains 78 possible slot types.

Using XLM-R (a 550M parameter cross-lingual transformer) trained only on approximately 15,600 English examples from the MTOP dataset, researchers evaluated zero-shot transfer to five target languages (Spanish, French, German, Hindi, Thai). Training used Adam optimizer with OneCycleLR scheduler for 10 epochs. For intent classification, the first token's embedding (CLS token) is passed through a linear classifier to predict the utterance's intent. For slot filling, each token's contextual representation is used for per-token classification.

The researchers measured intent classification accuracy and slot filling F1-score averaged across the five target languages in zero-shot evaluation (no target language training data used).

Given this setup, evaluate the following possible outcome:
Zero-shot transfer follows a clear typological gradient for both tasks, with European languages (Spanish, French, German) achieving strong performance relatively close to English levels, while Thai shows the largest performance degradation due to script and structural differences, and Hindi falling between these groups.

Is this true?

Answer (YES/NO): NO